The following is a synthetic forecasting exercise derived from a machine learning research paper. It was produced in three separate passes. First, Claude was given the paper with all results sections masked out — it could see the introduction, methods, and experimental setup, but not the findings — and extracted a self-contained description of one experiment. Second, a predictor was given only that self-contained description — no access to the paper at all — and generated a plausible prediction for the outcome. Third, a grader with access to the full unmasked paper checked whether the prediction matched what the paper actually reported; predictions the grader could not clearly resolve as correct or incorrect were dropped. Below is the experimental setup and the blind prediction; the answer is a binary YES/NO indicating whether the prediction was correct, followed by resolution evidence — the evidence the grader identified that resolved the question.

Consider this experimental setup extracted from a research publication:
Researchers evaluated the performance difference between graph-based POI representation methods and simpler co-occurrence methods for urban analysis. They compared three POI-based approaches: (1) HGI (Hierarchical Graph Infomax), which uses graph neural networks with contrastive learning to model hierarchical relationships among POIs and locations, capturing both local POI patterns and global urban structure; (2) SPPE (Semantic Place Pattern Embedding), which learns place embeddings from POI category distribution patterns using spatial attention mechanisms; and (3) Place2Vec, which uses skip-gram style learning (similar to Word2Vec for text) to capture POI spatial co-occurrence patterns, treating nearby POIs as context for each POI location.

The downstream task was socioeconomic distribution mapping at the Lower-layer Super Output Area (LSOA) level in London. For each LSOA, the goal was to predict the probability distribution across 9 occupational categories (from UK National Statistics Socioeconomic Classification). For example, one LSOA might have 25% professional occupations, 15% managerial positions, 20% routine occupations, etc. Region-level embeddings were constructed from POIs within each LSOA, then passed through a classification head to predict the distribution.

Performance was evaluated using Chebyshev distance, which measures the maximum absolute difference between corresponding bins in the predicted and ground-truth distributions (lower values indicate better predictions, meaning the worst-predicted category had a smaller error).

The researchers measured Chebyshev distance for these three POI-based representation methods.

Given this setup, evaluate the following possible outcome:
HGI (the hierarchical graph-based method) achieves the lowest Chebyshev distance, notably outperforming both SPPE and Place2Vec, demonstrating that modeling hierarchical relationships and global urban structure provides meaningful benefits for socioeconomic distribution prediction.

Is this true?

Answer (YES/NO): NO